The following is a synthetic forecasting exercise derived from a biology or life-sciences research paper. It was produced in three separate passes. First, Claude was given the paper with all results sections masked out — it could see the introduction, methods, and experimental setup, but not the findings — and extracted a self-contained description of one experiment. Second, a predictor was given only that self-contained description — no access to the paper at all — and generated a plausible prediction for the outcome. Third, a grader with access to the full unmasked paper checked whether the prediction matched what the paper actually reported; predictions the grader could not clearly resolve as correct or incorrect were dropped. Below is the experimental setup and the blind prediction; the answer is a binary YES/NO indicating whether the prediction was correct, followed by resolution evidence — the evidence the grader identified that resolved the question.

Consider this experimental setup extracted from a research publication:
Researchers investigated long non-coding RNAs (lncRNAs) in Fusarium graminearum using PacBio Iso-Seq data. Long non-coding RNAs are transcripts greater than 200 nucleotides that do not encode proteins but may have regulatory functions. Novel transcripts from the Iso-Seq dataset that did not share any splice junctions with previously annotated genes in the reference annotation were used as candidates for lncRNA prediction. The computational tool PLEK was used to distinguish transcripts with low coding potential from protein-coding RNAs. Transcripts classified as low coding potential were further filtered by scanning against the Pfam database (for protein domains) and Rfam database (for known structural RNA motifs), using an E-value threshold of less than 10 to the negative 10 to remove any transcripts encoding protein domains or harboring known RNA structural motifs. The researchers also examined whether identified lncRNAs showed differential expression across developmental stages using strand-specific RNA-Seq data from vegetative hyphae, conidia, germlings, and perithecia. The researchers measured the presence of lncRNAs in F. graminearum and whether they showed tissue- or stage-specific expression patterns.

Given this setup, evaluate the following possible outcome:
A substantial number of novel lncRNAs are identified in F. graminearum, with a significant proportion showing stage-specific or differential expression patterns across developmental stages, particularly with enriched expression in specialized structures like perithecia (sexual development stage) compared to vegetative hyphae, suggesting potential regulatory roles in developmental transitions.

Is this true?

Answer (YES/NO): YES